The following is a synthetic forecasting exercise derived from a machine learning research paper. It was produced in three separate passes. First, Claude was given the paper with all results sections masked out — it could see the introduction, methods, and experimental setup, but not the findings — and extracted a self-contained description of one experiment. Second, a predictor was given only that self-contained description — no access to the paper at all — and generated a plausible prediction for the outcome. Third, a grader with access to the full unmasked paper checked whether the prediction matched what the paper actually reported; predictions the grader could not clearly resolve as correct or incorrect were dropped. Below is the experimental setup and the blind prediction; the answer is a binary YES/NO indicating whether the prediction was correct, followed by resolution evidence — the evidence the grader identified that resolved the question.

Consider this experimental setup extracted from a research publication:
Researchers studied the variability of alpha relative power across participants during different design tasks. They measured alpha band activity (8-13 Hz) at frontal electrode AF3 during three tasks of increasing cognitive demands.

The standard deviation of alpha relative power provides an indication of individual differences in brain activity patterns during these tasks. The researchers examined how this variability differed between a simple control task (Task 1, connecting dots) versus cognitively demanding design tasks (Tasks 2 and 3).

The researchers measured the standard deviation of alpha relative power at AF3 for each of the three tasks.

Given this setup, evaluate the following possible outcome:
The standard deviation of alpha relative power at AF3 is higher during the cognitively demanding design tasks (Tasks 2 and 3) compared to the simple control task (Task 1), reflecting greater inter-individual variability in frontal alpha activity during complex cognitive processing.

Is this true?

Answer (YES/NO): NO